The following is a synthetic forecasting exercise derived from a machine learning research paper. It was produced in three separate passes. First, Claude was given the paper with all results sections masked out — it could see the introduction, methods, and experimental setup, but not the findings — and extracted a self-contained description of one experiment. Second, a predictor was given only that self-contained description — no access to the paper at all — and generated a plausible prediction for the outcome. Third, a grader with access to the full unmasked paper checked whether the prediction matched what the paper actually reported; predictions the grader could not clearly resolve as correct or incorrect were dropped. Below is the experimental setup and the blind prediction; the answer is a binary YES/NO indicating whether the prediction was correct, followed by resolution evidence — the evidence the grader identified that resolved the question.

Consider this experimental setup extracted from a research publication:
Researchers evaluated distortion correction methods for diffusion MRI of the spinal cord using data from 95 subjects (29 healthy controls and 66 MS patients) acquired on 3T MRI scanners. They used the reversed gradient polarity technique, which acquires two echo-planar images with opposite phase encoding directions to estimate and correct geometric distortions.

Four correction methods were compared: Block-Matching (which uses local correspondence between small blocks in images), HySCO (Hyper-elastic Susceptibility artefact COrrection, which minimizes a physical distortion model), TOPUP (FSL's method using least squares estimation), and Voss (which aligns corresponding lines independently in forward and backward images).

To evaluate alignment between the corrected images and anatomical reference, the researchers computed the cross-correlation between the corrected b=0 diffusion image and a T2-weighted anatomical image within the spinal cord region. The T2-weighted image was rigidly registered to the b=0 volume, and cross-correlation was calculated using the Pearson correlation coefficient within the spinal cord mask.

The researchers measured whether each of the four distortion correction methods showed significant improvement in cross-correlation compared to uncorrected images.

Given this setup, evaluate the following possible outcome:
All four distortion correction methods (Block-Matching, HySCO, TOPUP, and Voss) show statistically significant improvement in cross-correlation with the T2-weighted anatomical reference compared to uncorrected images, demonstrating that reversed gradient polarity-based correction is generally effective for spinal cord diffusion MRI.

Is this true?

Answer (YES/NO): NO